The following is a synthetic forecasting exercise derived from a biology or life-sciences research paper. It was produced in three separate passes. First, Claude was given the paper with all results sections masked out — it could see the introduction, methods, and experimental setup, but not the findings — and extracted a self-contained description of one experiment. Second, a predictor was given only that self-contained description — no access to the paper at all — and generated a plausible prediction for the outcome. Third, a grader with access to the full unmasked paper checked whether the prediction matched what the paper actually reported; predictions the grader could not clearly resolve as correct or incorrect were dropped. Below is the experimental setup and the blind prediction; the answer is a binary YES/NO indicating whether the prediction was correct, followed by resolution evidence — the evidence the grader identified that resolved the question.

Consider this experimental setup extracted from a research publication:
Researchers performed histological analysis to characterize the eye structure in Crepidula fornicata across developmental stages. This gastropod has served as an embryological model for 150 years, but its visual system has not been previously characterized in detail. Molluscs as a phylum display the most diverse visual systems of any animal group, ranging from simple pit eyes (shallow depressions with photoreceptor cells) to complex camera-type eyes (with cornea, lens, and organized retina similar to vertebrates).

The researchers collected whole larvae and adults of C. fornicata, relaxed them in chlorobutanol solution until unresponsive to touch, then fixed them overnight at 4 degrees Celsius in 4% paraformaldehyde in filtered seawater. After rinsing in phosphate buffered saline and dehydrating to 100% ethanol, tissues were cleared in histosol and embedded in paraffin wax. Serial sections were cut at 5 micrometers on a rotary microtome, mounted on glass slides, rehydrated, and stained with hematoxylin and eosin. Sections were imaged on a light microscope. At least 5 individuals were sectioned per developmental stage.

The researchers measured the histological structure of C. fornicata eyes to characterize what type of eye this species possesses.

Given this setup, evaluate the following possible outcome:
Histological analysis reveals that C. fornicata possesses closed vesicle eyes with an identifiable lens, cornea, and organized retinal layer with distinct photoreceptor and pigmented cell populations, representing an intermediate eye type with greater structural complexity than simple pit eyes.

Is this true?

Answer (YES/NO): YES